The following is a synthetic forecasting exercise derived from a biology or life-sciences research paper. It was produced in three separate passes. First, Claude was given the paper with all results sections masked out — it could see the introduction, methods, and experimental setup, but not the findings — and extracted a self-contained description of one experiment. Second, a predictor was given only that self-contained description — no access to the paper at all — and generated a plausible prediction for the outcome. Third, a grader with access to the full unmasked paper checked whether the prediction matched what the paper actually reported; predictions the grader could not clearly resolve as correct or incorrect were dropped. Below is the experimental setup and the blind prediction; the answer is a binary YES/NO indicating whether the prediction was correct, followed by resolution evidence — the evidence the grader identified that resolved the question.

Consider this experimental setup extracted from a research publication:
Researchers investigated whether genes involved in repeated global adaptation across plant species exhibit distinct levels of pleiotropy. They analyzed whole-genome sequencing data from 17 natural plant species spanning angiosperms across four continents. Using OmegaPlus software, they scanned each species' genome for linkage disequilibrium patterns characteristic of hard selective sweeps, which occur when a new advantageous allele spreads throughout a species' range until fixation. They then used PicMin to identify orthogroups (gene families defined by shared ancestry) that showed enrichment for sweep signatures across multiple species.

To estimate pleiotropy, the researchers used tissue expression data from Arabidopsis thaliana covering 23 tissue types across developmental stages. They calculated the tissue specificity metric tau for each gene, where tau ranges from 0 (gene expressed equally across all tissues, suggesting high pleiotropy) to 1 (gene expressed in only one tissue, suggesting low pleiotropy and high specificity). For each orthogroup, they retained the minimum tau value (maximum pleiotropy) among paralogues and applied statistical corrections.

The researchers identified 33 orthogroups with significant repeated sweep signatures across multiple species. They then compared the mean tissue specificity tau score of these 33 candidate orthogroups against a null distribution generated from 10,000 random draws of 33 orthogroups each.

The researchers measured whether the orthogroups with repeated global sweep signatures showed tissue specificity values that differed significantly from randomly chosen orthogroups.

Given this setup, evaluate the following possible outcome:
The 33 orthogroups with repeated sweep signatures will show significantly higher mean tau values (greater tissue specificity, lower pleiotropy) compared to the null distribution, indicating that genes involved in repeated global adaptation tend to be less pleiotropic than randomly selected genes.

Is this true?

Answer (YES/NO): YES